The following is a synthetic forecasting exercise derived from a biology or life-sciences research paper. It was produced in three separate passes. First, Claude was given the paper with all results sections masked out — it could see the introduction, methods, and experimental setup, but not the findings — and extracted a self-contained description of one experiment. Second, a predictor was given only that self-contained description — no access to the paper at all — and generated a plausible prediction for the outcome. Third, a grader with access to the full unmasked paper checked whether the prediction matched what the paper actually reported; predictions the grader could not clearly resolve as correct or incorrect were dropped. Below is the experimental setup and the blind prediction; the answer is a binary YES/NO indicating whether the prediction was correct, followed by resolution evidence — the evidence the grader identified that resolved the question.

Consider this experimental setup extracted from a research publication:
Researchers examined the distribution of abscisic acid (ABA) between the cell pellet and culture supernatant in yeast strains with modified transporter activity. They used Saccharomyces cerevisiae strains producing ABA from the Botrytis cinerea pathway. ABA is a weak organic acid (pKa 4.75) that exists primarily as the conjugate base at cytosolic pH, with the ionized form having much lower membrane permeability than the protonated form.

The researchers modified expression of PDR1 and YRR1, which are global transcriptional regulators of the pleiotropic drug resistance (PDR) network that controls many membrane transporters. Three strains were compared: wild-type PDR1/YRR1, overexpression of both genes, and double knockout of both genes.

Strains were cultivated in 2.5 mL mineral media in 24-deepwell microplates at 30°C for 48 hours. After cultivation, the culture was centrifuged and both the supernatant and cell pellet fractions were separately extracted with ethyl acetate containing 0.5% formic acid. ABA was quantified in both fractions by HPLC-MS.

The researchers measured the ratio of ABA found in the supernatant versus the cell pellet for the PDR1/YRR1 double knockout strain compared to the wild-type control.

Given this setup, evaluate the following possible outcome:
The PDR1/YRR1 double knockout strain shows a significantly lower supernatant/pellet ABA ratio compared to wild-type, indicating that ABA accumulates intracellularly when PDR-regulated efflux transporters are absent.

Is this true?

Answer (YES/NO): NO